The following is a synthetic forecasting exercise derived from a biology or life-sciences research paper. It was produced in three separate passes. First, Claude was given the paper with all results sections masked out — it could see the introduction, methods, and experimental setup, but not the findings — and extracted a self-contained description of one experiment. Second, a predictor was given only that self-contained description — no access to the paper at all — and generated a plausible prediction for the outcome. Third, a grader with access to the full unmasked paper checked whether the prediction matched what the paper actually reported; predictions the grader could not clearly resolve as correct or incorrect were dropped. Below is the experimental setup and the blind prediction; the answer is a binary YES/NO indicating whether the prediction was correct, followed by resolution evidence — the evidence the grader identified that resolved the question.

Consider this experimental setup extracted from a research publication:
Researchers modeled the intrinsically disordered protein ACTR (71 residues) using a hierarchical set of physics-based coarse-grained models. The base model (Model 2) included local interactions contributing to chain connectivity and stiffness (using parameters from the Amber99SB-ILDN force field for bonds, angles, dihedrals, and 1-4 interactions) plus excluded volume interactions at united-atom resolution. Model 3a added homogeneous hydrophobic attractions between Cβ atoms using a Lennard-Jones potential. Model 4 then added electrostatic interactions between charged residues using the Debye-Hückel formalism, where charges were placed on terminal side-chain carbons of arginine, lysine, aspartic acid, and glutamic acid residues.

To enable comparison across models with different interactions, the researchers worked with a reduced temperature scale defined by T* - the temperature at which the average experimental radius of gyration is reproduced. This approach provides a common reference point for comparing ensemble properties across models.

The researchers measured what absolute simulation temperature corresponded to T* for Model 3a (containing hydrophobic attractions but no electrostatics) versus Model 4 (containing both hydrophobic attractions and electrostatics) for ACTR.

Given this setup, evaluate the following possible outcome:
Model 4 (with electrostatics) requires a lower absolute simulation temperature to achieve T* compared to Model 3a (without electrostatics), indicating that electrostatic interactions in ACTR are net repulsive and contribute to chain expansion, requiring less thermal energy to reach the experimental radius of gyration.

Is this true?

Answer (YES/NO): YES